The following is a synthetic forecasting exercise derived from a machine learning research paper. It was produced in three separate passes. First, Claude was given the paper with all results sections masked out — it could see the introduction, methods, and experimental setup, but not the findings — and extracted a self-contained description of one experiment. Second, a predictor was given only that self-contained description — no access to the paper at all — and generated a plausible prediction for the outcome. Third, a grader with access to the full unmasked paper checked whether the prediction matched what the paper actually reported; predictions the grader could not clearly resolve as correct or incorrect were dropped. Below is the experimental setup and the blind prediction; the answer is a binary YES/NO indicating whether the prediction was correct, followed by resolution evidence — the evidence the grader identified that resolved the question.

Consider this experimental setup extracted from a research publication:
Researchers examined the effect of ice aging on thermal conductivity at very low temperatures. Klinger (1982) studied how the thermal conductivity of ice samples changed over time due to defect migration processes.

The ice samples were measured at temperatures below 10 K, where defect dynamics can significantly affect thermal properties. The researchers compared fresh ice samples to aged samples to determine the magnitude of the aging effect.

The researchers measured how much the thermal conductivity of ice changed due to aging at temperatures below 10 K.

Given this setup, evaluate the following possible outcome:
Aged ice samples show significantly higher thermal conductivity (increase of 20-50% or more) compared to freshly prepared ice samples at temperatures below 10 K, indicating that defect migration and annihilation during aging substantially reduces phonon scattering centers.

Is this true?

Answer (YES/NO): NO